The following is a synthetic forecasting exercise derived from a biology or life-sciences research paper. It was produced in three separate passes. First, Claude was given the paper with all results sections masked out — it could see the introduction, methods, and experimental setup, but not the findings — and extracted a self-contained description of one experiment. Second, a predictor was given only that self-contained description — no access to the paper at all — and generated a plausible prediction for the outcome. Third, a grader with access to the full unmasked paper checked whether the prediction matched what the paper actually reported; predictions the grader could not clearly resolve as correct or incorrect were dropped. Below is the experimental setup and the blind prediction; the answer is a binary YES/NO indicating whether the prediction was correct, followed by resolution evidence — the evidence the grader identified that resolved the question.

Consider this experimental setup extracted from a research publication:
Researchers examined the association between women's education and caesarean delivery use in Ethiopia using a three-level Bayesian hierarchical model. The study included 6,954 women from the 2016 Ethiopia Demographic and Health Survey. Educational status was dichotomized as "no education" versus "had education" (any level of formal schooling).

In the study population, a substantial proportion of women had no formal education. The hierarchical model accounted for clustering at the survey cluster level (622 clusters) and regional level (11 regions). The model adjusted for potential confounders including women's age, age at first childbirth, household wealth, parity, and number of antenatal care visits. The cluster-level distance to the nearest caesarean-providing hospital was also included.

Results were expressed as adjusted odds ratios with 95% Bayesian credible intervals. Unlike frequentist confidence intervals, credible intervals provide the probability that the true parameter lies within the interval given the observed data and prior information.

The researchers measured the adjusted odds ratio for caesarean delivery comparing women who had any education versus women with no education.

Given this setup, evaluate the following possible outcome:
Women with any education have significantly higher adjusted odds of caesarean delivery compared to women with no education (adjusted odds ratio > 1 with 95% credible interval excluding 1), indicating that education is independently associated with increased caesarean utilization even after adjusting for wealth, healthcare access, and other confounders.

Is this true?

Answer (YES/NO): YES